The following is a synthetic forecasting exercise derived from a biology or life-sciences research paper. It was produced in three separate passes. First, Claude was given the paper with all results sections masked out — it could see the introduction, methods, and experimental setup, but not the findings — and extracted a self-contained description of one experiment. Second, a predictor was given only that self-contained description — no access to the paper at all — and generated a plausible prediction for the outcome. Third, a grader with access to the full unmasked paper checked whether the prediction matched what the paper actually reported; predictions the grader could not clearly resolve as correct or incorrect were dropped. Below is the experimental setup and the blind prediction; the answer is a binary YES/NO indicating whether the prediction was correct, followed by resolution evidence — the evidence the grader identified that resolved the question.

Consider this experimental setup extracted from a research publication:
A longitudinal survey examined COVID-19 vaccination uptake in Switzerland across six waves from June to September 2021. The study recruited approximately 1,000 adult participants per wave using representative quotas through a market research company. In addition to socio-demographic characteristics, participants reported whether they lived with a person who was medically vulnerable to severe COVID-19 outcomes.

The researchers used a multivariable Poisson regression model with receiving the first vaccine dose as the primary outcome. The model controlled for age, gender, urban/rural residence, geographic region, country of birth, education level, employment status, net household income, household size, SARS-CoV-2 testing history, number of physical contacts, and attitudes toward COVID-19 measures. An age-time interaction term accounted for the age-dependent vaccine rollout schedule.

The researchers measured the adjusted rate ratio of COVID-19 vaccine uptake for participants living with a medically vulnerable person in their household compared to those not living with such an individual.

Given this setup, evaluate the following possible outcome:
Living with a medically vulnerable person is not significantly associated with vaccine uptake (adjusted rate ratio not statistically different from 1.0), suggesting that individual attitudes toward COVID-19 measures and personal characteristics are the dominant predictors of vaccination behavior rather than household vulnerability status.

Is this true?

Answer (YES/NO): NO